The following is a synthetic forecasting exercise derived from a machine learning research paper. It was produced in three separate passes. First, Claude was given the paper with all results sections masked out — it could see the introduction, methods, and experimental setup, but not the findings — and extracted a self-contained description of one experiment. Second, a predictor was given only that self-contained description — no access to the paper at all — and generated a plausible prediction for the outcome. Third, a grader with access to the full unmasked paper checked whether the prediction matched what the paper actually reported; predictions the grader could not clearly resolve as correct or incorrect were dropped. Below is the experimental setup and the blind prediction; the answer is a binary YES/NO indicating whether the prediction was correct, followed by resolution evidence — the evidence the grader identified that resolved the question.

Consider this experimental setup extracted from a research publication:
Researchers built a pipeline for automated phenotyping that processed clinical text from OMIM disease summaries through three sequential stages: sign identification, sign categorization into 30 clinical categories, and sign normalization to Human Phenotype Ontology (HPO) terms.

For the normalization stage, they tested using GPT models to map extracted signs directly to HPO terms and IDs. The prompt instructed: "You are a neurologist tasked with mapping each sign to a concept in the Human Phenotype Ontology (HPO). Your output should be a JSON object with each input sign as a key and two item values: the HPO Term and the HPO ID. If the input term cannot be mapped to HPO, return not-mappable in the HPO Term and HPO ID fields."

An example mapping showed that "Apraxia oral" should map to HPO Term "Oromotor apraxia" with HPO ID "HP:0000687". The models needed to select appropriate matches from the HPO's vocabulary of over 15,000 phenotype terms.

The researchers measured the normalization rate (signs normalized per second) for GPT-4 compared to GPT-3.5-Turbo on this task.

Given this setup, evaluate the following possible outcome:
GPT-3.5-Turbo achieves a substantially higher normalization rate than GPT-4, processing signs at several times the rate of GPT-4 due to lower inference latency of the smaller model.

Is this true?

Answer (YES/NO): NO